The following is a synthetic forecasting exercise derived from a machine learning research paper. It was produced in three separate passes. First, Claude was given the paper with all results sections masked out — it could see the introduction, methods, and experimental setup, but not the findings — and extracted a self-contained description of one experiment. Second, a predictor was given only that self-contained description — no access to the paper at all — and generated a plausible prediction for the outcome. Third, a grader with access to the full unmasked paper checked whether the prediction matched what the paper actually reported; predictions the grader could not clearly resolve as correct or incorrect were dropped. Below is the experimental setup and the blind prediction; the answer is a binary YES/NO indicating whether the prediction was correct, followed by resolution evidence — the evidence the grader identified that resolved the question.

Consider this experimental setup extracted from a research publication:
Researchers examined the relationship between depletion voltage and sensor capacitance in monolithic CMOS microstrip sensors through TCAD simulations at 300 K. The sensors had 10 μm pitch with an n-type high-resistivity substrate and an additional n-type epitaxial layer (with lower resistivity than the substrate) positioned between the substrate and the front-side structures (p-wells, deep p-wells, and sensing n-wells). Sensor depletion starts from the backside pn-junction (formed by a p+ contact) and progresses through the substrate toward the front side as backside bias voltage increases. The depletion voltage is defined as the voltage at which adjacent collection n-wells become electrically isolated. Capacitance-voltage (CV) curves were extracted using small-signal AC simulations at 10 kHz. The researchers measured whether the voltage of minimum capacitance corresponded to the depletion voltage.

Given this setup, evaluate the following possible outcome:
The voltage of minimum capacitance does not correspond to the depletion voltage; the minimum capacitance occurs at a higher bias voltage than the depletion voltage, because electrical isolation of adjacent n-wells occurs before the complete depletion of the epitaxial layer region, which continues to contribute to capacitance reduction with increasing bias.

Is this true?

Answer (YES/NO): YES